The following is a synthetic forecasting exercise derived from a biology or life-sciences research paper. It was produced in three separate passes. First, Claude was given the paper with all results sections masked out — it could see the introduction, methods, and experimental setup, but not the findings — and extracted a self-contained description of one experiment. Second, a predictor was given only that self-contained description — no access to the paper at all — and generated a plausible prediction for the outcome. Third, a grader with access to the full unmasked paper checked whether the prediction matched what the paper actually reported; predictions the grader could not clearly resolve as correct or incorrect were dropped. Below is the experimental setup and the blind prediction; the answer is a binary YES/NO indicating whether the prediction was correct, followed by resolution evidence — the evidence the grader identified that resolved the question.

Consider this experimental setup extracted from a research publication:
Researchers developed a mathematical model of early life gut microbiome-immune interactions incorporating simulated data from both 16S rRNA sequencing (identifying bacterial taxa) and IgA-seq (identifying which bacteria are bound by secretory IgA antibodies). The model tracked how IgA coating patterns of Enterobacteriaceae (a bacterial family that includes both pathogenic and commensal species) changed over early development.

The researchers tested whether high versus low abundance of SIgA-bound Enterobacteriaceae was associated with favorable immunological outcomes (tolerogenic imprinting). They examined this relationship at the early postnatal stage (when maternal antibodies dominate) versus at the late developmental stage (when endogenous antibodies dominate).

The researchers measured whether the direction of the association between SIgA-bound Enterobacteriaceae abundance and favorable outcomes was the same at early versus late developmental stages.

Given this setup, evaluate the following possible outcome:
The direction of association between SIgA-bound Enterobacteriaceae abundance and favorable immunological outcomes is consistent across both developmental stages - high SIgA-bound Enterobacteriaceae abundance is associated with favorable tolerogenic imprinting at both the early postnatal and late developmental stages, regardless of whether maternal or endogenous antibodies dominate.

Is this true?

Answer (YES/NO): NO